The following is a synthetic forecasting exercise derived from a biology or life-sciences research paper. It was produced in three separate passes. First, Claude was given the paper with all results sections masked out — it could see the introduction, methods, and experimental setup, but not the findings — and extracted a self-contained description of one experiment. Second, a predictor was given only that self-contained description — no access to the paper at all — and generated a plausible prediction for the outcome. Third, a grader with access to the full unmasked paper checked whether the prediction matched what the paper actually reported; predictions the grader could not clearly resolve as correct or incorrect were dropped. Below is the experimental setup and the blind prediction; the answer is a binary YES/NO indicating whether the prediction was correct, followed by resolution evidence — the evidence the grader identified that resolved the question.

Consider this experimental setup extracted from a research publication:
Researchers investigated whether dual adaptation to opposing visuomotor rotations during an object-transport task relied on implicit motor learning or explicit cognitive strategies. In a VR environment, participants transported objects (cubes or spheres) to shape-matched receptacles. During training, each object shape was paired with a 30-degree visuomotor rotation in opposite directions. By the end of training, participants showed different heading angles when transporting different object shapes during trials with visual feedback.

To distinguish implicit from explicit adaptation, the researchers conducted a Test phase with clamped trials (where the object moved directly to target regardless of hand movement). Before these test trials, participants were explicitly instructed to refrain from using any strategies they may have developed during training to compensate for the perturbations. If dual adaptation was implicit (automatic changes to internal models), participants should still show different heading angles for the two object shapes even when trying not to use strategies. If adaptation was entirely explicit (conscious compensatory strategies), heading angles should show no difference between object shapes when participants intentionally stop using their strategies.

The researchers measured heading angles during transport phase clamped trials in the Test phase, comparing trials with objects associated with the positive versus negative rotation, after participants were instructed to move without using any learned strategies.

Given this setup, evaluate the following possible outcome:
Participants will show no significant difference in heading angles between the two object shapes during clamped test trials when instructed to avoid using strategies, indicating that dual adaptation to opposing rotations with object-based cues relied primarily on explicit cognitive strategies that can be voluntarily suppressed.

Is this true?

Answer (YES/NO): YES